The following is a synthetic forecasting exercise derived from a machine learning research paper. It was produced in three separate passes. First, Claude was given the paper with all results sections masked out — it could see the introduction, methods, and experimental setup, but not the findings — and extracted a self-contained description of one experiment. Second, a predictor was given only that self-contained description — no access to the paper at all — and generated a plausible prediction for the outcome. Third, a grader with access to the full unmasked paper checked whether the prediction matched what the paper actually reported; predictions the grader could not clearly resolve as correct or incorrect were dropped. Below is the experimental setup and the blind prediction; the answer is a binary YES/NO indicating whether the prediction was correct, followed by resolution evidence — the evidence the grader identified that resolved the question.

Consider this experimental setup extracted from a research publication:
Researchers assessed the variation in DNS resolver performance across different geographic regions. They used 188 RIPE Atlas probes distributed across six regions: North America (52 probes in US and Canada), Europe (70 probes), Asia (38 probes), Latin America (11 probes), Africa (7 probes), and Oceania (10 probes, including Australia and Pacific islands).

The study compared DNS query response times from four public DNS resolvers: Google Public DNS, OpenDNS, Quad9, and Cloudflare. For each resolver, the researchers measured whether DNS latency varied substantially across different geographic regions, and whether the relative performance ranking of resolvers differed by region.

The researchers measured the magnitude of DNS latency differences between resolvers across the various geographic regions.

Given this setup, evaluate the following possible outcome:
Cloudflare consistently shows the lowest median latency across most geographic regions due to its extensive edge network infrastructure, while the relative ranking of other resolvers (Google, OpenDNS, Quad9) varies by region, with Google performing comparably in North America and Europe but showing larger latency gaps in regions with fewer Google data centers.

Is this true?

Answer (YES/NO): NO